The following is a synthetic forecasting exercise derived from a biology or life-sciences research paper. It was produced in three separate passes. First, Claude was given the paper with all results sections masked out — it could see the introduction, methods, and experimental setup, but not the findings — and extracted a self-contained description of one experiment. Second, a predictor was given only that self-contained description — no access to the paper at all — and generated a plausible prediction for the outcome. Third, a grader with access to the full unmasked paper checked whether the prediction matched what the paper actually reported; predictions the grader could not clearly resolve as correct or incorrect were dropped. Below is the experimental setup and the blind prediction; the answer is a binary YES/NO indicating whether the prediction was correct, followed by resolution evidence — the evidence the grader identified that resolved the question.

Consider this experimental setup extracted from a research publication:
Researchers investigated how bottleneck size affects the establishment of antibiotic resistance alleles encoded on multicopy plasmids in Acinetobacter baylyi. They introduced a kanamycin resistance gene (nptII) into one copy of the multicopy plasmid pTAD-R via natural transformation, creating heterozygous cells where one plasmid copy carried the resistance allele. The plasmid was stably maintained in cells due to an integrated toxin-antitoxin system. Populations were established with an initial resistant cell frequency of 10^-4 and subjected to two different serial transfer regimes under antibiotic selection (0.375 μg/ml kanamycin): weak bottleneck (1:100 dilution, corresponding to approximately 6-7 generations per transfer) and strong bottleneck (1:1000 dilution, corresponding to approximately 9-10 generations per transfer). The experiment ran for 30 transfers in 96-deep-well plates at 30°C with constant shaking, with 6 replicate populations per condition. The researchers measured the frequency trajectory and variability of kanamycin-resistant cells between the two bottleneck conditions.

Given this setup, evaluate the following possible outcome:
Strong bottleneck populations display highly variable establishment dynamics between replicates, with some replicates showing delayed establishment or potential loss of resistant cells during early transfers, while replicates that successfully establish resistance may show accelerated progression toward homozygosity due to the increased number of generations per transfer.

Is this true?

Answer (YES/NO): NO